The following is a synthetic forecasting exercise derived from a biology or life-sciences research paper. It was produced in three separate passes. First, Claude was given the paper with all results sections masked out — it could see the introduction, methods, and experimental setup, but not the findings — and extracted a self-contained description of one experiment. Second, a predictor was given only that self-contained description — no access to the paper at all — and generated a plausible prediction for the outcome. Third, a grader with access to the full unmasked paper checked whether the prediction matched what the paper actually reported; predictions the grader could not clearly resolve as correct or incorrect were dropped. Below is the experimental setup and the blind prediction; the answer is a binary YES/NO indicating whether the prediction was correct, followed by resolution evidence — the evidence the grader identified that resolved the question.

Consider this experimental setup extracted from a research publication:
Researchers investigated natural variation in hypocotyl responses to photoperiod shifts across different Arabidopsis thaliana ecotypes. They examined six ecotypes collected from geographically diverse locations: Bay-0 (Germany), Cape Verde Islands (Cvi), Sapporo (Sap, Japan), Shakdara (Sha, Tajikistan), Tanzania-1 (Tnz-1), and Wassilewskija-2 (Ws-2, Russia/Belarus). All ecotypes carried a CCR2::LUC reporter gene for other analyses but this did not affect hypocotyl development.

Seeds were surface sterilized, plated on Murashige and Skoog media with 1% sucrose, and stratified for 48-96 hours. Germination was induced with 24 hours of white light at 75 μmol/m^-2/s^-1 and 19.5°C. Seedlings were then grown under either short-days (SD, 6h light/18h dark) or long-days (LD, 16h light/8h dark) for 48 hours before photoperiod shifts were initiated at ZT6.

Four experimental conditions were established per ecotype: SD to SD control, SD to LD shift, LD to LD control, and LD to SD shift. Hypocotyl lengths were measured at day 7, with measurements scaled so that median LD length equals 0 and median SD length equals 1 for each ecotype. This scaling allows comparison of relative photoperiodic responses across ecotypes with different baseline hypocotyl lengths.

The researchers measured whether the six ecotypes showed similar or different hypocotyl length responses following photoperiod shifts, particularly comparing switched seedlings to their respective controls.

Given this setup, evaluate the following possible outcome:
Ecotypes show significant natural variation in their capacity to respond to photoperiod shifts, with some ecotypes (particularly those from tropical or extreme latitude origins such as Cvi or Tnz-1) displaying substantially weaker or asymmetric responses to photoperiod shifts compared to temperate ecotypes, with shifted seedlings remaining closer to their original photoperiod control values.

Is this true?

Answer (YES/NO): NO